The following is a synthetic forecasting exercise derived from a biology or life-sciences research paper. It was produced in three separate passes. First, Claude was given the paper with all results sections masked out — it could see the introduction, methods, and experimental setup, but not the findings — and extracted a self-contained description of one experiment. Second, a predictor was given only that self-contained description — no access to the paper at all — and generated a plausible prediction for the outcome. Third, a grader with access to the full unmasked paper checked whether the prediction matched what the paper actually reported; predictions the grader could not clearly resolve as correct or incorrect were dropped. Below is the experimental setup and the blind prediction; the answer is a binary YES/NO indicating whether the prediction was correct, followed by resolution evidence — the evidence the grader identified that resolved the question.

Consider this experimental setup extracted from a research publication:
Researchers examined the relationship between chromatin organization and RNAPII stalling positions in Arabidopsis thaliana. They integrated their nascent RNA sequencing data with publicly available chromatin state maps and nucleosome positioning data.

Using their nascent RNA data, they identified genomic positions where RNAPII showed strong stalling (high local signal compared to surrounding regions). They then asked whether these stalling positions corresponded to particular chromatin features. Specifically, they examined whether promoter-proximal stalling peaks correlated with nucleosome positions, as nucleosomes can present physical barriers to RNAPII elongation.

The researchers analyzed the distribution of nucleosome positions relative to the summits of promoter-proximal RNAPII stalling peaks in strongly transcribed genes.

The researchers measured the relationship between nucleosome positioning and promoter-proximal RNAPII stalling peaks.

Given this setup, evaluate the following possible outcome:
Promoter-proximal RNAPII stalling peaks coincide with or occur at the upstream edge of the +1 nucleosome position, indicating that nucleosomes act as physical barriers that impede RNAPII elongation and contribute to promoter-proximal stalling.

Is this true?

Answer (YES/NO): NO